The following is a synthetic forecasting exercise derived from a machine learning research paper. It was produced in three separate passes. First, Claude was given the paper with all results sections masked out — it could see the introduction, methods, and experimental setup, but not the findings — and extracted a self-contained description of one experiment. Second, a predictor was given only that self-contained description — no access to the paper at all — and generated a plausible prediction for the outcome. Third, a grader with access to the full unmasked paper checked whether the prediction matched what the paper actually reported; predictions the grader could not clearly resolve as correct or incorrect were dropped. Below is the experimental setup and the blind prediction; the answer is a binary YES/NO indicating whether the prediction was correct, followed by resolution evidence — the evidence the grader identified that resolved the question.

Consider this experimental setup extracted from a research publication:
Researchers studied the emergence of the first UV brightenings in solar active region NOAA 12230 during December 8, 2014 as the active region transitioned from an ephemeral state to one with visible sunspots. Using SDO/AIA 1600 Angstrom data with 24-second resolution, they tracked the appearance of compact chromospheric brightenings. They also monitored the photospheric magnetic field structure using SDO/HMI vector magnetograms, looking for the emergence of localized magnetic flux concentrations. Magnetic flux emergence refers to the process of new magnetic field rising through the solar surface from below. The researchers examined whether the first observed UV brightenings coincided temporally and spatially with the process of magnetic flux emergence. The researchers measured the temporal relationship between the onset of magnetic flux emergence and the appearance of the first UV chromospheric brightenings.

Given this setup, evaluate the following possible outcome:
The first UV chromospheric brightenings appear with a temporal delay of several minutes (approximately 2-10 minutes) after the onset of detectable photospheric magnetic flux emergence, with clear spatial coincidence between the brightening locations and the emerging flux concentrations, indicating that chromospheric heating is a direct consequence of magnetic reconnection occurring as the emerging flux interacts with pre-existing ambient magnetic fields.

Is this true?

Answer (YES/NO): NO